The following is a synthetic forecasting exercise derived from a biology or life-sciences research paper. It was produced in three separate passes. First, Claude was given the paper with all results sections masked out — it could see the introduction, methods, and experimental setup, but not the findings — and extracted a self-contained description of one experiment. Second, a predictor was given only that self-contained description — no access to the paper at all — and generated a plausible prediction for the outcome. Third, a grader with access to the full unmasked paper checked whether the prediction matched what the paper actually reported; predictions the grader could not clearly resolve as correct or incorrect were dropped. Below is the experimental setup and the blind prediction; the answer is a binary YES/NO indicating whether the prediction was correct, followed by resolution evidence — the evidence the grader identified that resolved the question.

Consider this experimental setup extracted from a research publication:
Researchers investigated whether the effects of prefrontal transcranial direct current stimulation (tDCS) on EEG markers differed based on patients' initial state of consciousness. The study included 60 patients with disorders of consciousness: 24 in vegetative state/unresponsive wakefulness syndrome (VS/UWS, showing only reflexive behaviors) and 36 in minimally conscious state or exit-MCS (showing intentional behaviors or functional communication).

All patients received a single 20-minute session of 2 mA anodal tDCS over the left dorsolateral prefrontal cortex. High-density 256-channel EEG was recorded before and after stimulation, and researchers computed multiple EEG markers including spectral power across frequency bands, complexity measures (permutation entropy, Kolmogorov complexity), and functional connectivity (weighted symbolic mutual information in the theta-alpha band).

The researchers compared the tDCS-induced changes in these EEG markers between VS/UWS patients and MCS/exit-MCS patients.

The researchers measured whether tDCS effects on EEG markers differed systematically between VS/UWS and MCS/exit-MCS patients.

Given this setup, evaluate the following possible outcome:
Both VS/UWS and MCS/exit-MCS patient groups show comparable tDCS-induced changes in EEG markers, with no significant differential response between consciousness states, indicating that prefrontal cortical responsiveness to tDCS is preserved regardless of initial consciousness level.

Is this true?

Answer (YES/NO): YES